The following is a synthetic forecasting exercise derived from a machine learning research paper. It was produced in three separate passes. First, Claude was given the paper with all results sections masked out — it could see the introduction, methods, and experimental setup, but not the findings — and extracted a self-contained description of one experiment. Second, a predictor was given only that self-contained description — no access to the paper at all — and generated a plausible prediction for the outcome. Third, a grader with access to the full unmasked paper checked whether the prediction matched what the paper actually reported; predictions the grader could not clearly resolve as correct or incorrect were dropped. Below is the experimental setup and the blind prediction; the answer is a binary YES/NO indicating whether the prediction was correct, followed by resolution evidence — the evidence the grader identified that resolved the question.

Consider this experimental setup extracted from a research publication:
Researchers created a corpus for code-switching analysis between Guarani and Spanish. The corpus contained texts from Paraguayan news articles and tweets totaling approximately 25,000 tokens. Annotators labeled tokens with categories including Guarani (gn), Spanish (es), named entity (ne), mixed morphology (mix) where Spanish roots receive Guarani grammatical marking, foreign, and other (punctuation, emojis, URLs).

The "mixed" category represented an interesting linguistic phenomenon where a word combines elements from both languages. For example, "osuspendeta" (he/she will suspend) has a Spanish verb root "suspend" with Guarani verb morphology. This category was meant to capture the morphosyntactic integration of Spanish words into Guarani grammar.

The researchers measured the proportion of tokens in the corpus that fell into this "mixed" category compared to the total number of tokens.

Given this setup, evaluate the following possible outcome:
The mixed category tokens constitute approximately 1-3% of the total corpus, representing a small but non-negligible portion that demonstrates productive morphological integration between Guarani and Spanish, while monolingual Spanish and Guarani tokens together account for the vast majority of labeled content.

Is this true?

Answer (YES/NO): YES